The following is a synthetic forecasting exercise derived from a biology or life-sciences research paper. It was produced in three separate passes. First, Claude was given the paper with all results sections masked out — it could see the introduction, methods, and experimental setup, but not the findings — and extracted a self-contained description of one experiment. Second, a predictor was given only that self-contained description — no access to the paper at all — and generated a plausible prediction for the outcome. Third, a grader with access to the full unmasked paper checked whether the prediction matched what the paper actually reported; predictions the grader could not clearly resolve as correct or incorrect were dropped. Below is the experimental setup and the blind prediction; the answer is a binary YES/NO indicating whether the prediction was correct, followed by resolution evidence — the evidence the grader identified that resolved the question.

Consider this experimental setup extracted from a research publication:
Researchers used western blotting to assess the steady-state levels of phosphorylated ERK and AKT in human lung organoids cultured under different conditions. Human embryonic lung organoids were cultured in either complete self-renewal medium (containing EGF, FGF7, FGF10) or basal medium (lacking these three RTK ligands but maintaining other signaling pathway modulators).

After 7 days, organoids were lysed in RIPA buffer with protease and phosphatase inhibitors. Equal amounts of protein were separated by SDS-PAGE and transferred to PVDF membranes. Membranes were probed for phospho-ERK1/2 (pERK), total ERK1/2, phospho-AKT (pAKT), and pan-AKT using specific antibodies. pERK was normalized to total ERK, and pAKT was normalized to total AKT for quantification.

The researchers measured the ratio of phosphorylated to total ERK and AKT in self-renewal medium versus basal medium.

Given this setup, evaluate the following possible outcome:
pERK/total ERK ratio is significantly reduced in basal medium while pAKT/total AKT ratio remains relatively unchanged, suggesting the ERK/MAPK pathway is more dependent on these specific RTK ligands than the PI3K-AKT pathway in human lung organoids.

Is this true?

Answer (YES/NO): NO